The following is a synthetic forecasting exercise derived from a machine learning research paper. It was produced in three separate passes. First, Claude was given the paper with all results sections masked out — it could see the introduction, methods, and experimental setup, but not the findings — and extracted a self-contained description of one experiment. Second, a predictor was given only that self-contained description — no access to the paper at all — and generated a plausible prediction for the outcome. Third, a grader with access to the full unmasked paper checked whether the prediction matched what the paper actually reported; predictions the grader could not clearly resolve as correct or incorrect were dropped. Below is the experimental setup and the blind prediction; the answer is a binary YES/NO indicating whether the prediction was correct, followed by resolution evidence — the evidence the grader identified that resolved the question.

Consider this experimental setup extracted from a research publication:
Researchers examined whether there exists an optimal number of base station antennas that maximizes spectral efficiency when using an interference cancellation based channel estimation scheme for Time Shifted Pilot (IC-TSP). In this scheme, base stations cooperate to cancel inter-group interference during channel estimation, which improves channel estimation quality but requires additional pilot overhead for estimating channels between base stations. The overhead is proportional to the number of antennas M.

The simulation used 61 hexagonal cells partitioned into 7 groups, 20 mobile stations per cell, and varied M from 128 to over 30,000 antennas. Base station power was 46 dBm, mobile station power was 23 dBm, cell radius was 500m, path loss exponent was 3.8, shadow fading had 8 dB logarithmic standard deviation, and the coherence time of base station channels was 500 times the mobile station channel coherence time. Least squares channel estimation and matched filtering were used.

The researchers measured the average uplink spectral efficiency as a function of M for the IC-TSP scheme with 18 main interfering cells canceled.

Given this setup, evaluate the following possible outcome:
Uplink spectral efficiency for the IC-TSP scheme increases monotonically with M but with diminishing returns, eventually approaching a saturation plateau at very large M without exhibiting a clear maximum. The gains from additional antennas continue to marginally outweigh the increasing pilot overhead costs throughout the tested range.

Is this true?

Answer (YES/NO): NO